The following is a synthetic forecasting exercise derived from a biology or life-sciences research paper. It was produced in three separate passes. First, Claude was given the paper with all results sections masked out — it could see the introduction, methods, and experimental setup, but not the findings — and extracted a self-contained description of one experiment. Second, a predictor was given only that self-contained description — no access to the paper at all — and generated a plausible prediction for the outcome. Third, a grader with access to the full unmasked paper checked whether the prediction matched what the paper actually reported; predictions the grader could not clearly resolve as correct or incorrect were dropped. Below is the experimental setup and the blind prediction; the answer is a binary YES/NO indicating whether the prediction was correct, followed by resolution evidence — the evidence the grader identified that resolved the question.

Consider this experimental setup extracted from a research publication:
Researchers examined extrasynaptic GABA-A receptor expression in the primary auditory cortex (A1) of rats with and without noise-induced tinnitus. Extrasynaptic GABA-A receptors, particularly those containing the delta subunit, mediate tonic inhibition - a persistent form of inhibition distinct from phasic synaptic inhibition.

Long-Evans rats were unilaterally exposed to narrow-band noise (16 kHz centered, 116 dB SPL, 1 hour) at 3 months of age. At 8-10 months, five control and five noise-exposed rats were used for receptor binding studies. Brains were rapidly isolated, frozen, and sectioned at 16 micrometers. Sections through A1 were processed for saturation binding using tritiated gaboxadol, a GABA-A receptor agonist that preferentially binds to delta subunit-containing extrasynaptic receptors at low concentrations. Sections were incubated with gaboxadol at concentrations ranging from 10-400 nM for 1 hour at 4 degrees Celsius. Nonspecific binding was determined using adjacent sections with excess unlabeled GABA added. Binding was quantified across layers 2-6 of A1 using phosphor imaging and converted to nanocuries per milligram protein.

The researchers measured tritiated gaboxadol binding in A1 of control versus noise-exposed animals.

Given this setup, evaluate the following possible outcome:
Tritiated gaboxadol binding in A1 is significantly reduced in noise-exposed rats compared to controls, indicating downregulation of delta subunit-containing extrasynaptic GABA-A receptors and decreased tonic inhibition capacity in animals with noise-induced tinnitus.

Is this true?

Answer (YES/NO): NO